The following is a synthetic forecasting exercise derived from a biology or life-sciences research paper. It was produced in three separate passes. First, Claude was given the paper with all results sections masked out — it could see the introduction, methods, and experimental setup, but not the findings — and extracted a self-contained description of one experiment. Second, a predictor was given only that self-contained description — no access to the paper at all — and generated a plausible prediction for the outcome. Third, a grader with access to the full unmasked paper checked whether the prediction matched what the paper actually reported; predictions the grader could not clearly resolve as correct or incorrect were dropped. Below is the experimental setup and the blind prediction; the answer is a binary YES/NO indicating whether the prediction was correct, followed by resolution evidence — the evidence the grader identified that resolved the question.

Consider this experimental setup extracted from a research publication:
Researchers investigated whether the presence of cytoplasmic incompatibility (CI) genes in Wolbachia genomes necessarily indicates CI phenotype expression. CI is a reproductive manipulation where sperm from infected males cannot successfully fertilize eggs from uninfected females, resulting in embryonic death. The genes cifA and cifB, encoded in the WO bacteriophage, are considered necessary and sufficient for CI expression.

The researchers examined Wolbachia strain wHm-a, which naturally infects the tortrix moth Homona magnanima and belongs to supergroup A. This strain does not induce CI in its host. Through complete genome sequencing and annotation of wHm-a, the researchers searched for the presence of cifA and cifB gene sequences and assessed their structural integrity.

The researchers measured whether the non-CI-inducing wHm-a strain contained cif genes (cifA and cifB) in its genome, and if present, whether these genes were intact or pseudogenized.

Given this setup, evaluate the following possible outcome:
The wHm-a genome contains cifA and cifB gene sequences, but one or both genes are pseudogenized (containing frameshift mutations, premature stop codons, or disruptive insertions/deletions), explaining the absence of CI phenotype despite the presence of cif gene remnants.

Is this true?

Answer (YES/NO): NO